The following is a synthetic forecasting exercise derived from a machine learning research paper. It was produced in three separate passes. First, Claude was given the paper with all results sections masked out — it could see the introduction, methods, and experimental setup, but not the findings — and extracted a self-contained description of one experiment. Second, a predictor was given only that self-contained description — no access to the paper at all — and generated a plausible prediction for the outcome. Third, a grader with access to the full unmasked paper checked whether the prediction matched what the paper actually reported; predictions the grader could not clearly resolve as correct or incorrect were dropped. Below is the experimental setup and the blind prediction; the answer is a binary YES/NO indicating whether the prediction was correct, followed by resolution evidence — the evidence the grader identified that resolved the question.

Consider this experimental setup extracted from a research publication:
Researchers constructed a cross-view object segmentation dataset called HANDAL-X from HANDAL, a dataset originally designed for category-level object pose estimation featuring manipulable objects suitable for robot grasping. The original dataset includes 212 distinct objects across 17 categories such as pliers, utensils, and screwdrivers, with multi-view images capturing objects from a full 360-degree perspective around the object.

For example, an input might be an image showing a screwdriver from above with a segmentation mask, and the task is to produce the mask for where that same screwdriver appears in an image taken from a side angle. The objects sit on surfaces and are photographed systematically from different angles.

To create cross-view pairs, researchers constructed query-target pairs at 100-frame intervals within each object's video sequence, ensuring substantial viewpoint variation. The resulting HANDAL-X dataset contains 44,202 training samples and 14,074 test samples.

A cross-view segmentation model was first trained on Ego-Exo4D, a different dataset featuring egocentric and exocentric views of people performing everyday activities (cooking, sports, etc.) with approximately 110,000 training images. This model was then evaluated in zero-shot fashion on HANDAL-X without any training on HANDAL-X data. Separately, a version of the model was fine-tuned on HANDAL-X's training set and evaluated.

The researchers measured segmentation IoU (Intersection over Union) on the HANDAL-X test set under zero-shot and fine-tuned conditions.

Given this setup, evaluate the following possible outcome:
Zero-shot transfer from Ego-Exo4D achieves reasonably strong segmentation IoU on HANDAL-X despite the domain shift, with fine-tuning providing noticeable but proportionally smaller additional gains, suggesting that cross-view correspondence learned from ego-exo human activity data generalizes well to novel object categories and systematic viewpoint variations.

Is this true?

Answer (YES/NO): NO